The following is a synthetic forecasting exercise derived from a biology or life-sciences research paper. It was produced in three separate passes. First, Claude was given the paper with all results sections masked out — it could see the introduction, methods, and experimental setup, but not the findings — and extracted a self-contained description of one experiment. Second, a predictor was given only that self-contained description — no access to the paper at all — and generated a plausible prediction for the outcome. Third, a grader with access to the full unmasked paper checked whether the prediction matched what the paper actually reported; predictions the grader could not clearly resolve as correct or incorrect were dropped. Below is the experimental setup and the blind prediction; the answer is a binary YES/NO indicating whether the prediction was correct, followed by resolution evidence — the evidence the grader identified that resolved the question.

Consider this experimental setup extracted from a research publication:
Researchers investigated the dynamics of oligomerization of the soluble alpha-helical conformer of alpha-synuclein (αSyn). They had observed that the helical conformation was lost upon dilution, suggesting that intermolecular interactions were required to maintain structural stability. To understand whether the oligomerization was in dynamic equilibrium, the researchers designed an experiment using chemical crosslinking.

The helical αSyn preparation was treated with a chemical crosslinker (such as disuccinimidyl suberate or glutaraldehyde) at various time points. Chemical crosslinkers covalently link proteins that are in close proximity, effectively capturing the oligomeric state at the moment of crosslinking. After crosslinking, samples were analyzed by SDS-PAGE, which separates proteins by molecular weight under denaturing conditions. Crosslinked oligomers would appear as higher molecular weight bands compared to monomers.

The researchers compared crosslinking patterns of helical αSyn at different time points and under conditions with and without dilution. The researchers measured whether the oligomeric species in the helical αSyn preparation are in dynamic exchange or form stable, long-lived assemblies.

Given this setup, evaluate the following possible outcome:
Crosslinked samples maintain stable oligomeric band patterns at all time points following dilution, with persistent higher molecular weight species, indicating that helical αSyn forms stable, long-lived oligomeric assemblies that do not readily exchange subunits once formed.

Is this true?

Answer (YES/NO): NO